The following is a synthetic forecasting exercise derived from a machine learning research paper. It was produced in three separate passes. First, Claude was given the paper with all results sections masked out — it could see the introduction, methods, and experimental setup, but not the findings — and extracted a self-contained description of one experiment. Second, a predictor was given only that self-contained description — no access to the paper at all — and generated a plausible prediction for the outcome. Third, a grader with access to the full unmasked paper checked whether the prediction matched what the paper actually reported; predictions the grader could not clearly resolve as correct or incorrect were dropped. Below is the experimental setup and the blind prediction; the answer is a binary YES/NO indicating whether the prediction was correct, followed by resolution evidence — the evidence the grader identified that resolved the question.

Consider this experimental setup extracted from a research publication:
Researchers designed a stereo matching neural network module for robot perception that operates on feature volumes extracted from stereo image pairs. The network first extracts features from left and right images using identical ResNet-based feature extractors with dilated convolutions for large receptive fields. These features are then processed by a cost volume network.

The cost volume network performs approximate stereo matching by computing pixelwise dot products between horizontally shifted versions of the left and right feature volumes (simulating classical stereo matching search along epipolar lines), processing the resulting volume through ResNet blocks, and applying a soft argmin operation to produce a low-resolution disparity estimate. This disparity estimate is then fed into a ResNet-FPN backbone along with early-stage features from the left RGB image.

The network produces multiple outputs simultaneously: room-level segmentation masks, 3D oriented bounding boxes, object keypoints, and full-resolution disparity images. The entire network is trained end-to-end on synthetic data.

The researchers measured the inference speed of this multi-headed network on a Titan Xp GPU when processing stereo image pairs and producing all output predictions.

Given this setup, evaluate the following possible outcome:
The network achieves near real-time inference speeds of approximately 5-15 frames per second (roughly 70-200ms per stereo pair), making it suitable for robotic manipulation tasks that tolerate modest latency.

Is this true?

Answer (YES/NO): NO